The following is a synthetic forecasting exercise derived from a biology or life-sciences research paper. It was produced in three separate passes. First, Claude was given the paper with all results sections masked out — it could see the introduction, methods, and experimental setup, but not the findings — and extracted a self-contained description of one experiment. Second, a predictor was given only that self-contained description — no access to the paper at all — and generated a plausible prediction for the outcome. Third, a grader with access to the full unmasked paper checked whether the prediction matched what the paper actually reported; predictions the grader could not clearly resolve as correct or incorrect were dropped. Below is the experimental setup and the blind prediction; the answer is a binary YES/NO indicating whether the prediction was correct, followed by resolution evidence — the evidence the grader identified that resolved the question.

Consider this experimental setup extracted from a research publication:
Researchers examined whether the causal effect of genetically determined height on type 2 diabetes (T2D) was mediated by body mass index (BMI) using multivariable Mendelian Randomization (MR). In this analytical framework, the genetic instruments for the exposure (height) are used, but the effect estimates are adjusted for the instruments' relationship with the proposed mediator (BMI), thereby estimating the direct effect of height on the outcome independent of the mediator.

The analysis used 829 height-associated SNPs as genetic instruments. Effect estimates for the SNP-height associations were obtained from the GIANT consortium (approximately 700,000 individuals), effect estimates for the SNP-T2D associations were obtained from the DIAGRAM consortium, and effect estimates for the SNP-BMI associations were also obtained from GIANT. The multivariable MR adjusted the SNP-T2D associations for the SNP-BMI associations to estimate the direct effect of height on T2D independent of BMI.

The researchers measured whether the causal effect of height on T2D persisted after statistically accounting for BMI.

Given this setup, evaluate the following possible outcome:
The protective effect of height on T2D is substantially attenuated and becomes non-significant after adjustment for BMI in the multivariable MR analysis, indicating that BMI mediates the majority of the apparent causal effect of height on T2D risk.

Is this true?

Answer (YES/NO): YES